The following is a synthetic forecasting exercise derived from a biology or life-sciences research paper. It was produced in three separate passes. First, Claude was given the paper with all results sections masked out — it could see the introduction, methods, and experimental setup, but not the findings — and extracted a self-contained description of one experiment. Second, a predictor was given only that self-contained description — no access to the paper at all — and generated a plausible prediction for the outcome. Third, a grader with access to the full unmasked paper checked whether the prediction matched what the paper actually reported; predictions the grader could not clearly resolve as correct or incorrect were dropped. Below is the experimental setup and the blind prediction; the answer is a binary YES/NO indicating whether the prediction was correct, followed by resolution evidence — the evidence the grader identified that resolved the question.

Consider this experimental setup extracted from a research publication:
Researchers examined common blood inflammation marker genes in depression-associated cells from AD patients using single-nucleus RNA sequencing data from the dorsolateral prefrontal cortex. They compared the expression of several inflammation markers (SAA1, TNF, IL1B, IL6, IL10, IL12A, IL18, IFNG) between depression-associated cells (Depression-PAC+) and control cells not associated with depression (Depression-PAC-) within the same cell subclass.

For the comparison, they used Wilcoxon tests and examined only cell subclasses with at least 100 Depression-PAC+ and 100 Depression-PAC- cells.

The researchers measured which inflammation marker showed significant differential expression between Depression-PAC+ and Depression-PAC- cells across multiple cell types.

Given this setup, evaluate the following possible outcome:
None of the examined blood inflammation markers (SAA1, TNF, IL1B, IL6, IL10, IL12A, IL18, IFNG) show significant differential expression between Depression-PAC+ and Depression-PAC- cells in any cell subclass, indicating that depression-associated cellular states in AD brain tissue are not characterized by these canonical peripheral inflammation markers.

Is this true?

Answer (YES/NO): NO